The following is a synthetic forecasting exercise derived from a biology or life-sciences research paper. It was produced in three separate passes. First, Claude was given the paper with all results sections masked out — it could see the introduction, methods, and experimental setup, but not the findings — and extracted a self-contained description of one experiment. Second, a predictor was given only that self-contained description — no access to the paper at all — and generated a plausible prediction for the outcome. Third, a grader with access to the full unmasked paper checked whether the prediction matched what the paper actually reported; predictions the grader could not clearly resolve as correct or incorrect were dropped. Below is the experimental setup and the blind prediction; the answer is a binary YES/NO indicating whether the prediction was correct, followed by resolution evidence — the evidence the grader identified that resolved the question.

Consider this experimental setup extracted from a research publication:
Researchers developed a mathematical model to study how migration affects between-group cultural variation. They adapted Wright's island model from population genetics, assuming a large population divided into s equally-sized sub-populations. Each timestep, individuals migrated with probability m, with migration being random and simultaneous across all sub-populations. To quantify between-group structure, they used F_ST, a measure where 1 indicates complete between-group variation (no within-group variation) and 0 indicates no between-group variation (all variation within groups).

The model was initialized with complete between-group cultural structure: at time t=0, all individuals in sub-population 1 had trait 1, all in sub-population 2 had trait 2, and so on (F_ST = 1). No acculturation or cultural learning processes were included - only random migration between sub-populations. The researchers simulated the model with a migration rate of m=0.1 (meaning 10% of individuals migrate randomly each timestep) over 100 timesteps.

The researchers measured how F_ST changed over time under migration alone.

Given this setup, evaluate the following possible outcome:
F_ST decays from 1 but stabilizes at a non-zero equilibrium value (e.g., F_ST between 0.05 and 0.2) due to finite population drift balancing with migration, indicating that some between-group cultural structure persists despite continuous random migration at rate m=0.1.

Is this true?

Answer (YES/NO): NO